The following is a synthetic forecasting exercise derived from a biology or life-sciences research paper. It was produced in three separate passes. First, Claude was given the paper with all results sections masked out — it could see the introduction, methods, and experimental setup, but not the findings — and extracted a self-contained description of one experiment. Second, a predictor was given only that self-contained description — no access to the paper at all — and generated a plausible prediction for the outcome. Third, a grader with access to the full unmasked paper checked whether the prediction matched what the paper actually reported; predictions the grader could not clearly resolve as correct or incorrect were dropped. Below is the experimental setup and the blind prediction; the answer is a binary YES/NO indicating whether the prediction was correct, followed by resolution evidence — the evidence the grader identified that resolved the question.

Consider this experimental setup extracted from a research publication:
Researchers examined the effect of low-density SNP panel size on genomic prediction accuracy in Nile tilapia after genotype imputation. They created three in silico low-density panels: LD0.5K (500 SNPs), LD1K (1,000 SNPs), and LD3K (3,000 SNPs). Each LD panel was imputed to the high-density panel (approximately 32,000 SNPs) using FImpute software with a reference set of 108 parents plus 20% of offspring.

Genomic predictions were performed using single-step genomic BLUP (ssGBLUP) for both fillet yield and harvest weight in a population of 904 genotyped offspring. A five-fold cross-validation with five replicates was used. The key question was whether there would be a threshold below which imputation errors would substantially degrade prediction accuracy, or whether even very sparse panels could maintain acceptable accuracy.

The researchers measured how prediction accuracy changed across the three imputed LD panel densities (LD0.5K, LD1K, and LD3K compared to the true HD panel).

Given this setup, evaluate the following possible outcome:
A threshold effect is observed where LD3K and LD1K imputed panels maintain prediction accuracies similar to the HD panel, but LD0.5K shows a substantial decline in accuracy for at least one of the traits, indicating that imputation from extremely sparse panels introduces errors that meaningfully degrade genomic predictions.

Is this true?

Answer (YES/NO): NO